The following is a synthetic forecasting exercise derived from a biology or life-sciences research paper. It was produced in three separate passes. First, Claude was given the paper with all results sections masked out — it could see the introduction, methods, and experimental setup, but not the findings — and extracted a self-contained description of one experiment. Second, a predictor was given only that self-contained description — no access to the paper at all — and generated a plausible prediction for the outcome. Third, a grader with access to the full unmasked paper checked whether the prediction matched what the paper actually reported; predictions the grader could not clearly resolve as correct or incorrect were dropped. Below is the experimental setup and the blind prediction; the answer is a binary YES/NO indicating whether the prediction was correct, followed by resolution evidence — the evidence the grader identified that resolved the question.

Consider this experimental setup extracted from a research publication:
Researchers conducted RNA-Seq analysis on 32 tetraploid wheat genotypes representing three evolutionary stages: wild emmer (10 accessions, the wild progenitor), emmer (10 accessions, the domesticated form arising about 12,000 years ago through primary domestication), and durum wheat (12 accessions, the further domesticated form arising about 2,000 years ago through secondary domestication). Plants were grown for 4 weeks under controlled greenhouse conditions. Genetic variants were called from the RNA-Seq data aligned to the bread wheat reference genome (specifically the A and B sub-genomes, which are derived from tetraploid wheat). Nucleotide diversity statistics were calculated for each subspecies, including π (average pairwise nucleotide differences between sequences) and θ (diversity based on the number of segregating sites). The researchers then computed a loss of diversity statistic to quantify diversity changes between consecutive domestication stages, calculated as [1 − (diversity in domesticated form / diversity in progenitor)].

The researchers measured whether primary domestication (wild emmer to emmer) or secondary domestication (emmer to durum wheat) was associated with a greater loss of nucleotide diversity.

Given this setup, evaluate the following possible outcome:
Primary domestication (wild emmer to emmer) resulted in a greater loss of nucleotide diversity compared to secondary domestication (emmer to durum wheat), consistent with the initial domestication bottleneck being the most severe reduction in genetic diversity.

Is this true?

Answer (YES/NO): NO